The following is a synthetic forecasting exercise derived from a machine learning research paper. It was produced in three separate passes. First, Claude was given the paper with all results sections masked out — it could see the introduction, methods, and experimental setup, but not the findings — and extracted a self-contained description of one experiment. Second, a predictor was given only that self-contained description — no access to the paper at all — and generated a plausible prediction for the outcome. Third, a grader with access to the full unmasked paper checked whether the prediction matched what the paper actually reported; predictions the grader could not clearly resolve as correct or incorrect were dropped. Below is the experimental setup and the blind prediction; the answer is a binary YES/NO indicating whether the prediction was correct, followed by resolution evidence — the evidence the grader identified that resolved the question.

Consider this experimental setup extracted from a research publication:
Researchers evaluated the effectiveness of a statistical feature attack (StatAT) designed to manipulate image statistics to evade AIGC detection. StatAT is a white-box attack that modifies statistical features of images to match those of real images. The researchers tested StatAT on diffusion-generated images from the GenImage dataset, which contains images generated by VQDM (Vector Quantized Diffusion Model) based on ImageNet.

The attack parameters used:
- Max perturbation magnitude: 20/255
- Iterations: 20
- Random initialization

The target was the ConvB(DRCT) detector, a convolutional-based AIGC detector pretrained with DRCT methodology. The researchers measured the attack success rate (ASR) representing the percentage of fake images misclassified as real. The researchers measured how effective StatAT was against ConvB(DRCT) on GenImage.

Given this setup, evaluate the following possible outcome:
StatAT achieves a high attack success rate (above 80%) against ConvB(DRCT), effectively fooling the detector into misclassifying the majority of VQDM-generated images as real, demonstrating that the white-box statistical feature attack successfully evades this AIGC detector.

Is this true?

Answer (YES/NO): YES